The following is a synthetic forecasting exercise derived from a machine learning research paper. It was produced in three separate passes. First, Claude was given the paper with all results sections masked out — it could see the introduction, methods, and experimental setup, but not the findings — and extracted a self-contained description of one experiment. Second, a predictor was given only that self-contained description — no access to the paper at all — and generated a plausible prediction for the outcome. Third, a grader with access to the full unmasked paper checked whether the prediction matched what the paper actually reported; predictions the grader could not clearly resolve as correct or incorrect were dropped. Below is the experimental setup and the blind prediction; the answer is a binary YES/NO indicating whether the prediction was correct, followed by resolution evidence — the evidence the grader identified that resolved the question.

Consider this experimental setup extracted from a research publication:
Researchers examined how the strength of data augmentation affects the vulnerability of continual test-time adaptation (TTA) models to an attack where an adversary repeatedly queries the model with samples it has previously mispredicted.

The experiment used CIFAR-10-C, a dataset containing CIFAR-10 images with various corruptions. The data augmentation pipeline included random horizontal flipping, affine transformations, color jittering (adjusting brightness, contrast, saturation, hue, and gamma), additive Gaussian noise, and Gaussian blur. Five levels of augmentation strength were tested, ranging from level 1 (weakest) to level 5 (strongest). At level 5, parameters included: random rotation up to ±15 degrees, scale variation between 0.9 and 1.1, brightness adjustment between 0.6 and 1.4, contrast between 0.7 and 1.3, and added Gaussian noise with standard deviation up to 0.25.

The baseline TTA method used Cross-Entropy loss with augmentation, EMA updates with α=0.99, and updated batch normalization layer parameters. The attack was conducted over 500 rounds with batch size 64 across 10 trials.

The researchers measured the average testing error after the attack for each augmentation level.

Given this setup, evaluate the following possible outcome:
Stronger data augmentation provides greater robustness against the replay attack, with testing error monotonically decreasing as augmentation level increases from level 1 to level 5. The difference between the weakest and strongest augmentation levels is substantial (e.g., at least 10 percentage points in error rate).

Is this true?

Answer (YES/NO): NO